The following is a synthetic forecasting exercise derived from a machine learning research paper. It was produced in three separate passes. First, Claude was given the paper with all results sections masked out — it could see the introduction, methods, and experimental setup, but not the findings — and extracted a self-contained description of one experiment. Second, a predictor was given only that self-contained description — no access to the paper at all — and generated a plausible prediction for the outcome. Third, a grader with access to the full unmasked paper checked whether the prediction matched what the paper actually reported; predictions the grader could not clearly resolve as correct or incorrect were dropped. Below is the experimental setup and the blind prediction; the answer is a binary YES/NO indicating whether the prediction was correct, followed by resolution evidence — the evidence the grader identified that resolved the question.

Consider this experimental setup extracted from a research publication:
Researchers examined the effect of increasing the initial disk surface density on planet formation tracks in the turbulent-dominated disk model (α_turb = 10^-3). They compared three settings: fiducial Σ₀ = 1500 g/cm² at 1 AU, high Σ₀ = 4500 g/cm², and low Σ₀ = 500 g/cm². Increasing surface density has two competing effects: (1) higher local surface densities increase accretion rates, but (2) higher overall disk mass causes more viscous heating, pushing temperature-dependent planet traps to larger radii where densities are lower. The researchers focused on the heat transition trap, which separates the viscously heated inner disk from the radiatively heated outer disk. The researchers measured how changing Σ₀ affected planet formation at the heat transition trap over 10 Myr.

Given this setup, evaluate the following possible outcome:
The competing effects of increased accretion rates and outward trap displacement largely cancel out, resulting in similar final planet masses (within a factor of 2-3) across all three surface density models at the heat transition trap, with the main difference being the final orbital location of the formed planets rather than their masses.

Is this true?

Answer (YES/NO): NO